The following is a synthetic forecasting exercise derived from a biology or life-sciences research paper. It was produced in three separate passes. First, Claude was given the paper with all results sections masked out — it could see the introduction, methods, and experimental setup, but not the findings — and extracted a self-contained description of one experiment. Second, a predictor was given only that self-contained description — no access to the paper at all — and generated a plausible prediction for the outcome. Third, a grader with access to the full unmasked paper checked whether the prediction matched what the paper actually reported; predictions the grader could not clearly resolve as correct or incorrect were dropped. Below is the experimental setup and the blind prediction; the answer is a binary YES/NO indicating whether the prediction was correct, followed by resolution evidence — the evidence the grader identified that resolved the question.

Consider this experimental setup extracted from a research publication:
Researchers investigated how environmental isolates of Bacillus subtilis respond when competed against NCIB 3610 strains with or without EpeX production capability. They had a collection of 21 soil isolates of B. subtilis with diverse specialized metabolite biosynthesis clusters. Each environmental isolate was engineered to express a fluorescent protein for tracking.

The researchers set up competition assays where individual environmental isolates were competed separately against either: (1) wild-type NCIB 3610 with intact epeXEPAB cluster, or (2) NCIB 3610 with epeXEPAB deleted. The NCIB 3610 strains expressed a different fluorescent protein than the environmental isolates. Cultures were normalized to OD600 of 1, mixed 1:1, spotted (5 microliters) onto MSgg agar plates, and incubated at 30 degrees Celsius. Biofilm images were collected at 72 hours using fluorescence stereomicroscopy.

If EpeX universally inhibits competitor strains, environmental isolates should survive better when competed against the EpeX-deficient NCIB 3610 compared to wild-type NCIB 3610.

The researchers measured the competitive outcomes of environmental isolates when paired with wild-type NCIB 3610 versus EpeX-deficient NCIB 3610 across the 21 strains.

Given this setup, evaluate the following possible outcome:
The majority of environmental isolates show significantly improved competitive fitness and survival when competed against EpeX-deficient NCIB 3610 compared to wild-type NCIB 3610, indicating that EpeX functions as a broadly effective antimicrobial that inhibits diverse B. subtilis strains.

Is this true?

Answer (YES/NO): NO